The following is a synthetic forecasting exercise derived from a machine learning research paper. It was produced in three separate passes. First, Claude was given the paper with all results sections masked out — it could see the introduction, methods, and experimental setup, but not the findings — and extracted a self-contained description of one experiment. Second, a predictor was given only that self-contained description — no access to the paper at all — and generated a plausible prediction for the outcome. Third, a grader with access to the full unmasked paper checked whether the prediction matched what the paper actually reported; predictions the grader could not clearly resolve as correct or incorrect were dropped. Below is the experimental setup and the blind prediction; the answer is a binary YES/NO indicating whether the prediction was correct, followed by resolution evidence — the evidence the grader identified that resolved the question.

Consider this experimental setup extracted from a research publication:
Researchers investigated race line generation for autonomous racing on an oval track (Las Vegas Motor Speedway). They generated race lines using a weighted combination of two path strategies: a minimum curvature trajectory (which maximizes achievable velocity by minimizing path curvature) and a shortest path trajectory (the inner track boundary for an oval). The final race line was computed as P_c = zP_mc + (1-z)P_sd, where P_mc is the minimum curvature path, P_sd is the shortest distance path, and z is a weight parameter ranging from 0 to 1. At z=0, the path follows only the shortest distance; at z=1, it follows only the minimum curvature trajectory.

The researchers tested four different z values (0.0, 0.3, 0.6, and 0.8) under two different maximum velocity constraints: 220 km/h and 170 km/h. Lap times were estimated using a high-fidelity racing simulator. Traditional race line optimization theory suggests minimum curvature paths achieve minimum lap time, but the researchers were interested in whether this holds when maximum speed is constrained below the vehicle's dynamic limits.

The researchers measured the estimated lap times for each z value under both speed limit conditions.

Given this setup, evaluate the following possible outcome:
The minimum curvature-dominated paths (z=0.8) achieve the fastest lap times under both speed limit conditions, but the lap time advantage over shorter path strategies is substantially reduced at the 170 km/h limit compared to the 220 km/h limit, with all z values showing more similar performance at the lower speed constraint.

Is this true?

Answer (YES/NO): NO